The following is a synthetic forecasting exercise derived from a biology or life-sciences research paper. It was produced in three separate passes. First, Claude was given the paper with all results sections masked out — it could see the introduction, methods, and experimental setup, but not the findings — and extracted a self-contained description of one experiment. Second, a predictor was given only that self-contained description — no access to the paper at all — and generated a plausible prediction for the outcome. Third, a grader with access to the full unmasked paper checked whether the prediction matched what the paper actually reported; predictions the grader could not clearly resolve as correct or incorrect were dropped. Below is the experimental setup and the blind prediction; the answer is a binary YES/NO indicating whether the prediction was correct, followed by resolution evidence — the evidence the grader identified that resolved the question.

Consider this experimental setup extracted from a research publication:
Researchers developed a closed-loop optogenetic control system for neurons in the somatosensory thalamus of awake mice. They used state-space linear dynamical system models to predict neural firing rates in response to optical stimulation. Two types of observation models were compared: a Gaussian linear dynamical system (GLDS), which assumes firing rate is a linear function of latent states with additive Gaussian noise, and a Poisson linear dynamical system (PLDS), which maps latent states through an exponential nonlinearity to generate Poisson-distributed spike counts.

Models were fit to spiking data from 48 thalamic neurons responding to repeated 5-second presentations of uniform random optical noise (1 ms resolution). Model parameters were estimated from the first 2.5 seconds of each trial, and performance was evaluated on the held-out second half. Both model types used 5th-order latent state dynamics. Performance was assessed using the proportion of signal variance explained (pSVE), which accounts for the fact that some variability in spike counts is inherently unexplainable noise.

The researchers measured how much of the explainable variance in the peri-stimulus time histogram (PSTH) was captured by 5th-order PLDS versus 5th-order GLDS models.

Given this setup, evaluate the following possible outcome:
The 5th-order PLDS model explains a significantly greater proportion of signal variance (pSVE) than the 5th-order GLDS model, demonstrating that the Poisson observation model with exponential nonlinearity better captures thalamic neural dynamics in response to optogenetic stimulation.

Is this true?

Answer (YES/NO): NO